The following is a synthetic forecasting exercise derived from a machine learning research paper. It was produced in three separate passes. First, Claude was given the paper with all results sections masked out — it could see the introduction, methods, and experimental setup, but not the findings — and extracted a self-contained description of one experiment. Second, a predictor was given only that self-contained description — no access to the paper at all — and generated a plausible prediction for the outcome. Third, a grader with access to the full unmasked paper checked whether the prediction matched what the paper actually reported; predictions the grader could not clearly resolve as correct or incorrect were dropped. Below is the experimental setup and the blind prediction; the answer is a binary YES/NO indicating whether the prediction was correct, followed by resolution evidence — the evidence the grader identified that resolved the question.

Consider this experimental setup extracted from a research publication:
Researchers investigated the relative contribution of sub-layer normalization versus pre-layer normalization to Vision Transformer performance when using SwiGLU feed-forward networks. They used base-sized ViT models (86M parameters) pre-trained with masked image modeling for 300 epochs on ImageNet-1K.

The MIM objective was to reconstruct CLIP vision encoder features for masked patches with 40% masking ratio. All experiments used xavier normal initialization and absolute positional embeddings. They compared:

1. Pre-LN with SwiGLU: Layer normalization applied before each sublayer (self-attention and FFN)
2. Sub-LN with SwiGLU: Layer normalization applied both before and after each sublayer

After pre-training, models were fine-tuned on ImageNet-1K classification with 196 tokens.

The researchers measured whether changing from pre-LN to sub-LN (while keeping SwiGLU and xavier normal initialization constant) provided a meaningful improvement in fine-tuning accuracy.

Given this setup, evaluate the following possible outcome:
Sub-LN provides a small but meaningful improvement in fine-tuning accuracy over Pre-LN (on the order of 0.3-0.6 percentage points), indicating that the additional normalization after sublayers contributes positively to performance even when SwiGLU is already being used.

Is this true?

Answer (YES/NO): NO